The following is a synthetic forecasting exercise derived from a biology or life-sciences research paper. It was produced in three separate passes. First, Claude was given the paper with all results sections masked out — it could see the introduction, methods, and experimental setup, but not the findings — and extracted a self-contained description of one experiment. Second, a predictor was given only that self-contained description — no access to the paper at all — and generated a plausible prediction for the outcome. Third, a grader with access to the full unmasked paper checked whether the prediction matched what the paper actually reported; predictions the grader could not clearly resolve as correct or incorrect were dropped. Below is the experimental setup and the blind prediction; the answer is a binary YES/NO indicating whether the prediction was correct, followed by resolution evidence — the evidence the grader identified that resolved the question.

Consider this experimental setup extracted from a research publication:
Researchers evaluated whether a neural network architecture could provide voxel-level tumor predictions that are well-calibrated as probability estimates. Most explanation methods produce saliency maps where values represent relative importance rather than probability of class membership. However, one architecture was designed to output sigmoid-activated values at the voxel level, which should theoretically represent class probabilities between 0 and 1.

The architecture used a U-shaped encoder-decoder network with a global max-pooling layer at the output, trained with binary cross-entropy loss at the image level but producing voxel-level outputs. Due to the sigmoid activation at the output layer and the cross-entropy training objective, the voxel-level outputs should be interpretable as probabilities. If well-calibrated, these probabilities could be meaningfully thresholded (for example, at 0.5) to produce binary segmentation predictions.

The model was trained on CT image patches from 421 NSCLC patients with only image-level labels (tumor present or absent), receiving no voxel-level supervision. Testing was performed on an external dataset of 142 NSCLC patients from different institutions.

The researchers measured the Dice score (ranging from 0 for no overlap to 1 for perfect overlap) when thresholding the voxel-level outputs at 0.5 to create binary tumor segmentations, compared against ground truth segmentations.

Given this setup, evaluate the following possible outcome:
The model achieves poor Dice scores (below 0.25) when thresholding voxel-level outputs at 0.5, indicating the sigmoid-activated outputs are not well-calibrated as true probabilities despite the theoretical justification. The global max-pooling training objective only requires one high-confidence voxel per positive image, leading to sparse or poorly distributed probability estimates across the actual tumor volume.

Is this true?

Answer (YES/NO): NO